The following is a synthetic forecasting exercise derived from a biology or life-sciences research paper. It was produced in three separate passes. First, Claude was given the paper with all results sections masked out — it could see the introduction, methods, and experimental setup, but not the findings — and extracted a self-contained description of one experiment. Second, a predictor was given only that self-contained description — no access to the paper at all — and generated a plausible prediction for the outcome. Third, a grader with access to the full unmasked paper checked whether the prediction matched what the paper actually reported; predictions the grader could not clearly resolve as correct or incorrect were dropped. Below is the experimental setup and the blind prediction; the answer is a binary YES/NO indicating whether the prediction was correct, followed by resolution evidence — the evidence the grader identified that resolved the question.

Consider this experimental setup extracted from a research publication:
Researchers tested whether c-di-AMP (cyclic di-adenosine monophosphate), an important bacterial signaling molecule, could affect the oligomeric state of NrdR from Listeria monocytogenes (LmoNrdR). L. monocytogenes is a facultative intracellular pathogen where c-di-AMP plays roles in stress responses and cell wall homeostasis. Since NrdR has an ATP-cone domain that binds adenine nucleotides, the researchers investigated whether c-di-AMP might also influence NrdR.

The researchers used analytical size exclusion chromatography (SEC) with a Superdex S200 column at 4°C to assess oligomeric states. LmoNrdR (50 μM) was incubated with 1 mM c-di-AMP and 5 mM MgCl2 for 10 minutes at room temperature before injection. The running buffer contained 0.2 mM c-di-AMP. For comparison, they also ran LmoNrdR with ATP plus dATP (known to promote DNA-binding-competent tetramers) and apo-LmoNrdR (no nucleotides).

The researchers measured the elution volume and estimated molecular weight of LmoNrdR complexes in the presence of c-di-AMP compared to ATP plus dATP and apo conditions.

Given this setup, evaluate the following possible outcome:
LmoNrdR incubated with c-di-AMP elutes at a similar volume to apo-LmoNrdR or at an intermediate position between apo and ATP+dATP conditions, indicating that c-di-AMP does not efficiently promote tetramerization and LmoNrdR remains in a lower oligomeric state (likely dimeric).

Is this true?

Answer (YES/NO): NO